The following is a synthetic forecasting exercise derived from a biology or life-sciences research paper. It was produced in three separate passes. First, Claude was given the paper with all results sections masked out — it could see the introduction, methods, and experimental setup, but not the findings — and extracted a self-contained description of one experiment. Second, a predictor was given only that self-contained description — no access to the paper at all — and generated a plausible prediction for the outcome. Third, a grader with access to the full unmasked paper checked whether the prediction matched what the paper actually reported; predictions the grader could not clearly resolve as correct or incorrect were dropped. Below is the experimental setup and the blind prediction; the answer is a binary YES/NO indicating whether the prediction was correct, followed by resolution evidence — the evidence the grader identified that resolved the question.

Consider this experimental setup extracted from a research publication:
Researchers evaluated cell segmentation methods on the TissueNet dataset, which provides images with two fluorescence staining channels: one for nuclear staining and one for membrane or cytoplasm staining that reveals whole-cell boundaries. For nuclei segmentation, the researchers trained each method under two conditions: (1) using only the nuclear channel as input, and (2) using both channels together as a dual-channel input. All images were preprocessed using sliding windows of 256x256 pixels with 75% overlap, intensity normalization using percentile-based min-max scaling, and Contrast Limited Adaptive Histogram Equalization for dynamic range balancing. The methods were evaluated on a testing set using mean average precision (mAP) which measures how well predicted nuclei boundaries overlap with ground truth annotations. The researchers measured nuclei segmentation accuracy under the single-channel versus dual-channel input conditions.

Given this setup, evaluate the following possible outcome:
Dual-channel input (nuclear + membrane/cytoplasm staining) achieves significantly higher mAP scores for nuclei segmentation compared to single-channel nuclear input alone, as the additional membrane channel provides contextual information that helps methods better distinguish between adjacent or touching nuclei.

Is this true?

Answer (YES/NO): NO